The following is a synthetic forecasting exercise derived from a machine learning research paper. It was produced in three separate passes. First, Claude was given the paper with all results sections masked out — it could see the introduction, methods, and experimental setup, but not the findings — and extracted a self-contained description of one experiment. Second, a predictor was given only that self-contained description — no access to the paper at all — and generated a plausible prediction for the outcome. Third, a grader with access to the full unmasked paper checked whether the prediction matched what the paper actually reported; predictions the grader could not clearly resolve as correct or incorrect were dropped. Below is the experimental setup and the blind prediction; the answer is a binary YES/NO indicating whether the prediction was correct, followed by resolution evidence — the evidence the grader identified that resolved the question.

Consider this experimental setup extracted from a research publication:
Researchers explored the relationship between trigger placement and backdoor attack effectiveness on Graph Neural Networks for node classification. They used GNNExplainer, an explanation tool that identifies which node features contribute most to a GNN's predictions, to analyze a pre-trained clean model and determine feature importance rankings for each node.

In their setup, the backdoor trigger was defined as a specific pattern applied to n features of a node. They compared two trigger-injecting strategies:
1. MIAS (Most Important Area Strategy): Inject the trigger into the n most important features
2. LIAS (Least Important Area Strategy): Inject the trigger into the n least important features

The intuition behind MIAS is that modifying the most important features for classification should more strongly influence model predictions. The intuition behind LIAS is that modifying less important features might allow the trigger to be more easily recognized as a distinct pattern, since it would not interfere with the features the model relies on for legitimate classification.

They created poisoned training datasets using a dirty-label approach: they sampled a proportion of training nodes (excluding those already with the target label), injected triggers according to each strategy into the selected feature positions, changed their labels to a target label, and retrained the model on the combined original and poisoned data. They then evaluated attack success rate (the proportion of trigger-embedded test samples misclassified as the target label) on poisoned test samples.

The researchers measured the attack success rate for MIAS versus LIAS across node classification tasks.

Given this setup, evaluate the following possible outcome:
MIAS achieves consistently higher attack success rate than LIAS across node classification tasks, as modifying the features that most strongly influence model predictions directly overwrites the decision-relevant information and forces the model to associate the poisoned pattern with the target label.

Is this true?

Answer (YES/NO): NO